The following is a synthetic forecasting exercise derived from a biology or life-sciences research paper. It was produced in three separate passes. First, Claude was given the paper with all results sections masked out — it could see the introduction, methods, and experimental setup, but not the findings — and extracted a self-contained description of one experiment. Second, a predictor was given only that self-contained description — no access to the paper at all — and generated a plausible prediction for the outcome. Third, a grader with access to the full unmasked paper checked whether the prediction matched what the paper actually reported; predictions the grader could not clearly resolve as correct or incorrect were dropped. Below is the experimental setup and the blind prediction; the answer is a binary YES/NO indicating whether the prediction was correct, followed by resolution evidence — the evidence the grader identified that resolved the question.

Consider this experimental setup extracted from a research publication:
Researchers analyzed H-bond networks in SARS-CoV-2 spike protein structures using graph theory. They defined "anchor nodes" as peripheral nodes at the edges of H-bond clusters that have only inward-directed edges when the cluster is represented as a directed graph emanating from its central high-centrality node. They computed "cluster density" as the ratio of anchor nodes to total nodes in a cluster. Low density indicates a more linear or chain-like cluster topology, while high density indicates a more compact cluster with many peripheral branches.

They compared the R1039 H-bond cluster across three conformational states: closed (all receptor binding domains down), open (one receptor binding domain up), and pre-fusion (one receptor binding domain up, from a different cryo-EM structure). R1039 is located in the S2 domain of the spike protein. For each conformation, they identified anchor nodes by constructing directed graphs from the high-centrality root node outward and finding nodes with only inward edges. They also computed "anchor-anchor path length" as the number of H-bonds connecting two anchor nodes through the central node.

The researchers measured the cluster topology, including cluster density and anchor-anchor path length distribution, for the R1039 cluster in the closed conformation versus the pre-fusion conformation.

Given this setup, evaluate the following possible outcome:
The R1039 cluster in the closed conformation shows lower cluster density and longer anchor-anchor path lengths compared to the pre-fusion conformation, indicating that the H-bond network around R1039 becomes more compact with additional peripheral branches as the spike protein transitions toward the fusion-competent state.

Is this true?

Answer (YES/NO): YES